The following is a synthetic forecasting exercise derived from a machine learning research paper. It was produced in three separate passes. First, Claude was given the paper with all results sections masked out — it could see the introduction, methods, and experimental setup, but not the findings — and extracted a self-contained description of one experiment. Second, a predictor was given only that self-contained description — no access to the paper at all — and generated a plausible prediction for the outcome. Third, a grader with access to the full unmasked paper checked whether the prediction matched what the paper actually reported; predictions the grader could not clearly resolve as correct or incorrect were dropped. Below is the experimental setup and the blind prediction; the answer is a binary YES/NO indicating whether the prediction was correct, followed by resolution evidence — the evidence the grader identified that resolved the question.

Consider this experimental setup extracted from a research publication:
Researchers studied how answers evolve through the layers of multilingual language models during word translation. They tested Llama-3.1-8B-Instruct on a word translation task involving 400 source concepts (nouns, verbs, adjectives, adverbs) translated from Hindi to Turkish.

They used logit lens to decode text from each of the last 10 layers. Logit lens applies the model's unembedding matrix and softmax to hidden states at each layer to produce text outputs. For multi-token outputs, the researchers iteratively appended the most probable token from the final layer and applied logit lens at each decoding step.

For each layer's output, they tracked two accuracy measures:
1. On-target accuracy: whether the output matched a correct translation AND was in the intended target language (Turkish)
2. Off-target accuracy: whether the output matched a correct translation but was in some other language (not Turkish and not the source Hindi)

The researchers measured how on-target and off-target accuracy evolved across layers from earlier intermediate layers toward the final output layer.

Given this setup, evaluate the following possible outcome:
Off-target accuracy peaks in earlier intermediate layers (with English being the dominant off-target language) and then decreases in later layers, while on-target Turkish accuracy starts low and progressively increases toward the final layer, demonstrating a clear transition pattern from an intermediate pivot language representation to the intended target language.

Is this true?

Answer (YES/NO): YES